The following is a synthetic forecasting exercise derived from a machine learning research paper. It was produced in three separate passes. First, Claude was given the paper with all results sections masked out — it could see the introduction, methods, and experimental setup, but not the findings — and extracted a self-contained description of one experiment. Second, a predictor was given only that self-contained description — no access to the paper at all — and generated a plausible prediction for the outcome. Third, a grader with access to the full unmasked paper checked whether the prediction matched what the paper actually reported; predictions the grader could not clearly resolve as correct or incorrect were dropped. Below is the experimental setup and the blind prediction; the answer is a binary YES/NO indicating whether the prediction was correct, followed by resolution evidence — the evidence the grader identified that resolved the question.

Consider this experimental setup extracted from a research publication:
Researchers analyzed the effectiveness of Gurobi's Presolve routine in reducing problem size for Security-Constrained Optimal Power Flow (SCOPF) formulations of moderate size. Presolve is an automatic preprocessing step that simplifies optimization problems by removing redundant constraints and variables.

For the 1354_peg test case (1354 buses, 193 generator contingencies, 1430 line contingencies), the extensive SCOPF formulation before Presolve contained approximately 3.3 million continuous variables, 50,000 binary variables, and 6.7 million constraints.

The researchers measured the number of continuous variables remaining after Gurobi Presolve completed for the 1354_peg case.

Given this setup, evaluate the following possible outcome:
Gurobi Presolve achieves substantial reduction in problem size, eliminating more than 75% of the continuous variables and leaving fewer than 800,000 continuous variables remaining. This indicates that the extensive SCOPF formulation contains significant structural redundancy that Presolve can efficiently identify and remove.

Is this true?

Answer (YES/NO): YES